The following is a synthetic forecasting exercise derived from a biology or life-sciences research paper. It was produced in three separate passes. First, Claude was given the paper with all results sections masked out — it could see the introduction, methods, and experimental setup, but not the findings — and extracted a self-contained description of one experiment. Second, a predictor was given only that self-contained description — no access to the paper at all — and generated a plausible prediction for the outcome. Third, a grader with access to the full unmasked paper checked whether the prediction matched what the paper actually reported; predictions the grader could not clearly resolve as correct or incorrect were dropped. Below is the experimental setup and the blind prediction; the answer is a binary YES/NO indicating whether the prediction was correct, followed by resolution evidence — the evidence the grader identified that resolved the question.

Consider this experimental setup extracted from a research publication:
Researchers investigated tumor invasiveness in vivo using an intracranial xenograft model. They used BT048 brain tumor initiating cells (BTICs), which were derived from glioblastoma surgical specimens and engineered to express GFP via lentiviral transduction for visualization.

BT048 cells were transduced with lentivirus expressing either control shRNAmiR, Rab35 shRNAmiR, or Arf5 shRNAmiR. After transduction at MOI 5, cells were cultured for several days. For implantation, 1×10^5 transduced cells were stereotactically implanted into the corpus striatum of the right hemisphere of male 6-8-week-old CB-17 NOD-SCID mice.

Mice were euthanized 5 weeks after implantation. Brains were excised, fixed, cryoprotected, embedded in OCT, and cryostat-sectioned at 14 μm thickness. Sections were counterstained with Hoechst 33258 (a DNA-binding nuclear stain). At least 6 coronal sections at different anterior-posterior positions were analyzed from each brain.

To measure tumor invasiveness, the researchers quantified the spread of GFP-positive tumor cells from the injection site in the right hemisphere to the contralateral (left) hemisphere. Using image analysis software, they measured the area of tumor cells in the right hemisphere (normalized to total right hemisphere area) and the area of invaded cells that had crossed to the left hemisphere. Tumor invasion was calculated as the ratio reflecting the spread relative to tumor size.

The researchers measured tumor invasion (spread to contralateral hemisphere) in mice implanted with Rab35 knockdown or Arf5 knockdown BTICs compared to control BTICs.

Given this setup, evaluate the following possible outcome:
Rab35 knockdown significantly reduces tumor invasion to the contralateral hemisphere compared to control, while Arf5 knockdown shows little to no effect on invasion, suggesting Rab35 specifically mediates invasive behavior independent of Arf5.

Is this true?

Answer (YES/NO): NO